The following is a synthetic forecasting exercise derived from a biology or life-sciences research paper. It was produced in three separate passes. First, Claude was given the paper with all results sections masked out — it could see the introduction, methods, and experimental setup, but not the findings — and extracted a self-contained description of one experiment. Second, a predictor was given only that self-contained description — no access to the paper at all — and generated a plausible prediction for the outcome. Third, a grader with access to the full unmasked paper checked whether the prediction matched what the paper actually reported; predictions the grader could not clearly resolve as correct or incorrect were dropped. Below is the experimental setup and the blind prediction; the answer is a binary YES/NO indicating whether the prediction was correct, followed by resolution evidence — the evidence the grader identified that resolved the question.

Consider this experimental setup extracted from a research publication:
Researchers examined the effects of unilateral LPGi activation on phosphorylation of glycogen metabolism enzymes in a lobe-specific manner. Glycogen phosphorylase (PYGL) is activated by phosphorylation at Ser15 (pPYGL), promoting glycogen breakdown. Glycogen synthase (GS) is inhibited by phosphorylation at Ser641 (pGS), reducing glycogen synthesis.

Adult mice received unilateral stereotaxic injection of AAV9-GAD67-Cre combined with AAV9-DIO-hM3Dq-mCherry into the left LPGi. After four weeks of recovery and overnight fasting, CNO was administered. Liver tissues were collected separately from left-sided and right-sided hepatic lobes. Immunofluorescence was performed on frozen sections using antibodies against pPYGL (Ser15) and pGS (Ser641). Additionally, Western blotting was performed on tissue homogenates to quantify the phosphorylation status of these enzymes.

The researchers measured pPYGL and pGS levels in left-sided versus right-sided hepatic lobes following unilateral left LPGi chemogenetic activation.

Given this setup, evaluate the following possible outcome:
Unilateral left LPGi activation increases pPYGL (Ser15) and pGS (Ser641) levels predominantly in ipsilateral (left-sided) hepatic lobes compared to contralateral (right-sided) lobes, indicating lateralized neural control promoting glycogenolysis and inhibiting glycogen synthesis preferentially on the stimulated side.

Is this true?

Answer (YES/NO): NO